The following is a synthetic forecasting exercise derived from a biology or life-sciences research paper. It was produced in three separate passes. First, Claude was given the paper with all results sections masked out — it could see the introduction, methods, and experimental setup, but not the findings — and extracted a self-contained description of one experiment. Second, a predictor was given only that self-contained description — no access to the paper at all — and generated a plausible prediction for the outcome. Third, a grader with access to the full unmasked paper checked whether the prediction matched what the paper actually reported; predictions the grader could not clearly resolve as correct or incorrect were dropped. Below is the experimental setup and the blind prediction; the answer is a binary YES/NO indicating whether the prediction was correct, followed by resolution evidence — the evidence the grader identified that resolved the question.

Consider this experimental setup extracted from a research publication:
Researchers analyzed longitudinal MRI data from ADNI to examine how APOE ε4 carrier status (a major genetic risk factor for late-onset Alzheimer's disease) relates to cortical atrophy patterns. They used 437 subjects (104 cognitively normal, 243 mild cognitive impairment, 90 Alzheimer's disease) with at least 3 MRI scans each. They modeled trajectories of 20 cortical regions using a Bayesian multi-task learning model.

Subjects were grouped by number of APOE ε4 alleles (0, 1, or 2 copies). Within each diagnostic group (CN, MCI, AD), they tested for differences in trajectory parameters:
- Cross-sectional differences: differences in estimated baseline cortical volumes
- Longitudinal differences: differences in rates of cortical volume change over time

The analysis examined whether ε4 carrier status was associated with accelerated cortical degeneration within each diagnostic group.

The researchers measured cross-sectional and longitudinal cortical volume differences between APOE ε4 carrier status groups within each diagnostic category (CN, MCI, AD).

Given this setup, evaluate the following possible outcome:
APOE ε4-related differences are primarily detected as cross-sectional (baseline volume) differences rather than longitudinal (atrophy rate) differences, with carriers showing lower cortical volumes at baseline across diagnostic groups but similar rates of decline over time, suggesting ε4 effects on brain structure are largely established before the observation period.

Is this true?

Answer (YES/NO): NO